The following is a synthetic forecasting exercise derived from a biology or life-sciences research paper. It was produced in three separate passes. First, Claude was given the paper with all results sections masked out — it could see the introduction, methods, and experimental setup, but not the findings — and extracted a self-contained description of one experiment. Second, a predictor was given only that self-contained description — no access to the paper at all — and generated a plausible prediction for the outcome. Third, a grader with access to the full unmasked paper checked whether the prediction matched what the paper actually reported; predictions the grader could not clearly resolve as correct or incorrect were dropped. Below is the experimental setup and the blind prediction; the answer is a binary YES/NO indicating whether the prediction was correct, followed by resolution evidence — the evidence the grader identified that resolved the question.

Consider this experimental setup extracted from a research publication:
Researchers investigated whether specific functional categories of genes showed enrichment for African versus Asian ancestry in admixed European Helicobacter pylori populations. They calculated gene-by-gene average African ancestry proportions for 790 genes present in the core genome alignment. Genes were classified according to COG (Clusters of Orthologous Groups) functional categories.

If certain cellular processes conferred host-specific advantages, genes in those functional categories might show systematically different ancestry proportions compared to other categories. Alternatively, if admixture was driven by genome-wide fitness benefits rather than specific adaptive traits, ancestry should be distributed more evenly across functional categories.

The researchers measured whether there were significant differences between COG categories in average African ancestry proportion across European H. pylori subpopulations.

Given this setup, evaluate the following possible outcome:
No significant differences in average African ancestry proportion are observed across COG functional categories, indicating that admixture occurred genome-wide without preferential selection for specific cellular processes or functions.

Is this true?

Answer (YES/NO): YES